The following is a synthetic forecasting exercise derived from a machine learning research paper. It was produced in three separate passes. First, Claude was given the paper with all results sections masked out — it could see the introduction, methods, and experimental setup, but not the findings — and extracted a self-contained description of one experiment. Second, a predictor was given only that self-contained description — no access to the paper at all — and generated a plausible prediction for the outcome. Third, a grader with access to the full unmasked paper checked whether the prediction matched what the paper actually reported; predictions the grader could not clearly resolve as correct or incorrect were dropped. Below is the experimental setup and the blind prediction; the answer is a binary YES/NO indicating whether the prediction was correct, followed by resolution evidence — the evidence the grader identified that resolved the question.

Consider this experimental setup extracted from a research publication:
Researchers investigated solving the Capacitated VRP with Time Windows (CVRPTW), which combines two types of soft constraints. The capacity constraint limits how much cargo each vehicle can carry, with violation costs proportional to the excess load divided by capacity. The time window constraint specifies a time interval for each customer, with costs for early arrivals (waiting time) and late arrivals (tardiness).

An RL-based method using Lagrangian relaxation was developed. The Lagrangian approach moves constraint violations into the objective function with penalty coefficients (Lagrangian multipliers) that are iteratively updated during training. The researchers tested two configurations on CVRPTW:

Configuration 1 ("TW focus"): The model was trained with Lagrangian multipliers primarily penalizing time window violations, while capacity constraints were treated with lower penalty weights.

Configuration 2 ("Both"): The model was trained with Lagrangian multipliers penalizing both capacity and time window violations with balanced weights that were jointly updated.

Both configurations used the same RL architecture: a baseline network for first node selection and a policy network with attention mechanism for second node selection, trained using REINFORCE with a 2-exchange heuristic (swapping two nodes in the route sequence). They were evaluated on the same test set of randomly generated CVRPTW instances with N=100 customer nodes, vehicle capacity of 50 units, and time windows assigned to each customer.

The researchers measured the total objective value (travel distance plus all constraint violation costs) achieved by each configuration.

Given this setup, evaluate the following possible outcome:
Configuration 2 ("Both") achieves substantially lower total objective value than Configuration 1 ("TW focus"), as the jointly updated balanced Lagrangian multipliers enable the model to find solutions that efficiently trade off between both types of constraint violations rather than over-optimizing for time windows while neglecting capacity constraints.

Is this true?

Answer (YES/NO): NO